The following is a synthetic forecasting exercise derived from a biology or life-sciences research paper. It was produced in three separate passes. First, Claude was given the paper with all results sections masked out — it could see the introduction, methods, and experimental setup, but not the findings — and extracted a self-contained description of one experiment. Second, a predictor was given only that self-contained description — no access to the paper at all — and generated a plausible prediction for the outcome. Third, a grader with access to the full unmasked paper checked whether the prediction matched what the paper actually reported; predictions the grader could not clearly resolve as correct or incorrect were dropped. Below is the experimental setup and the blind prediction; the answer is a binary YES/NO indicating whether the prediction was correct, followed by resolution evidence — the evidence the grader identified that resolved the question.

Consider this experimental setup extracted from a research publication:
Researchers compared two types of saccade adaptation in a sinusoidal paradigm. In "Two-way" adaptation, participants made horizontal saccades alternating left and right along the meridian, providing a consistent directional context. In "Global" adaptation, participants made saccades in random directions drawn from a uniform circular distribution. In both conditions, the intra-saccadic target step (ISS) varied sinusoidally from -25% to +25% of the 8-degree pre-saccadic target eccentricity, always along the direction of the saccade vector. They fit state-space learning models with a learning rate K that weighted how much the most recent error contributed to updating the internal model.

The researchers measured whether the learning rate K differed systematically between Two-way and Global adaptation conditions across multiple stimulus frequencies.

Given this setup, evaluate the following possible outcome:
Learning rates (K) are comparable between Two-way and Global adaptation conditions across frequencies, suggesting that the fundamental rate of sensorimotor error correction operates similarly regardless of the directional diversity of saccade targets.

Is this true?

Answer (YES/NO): NO